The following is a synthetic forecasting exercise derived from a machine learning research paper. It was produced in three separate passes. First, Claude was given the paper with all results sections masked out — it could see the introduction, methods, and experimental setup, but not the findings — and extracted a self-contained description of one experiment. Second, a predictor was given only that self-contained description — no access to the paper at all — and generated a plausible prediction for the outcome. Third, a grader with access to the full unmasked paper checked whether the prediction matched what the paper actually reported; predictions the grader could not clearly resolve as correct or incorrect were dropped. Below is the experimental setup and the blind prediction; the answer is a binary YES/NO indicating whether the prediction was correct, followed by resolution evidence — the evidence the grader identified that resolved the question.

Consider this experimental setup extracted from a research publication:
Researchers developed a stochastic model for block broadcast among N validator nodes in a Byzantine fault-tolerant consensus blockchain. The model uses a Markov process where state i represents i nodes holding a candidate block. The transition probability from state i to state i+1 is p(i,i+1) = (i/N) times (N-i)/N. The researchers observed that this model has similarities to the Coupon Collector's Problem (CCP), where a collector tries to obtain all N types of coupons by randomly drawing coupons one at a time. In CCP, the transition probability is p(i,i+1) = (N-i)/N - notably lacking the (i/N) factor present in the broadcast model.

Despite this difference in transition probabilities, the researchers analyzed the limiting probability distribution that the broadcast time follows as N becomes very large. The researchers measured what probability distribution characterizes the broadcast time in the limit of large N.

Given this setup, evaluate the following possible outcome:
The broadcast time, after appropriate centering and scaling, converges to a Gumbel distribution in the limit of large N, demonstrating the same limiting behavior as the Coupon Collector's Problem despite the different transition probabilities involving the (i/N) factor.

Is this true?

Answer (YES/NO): YES